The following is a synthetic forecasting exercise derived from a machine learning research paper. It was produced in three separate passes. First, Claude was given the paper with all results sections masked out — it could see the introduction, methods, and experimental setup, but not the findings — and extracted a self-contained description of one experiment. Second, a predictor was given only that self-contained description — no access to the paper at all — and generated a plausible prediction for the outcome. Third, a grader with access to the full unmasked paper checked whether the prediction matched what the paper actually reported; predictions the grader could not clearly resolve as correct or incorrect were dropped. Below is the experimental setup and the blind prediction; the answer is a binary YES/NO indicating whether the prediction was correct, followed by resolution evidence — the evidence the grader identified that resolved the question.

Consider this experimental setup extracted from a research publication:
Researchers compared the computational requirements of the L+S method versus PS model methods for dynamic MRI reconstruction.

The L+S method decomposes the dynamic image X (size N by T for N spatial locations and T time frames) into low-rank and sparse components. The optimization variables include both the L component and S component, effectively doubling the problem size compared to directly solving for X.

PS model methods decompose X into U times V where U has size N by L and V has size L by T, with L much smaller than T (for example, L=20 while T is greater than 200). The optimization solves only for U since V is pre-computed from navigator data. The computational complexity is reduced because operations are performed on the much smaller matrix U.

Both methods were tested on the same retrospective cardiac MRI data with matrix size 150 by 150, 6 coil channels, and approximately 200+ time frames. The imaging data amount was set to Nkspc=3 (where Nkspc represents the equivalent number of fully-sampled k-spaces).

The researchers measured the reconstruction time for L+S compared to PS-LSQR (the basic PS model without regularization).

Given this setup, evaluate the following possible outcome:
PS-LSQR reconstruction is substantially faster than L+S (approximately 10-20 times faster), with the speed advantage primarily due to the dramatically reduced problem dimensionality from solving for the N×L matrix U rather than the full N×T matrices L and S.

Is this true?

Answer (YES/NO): YES